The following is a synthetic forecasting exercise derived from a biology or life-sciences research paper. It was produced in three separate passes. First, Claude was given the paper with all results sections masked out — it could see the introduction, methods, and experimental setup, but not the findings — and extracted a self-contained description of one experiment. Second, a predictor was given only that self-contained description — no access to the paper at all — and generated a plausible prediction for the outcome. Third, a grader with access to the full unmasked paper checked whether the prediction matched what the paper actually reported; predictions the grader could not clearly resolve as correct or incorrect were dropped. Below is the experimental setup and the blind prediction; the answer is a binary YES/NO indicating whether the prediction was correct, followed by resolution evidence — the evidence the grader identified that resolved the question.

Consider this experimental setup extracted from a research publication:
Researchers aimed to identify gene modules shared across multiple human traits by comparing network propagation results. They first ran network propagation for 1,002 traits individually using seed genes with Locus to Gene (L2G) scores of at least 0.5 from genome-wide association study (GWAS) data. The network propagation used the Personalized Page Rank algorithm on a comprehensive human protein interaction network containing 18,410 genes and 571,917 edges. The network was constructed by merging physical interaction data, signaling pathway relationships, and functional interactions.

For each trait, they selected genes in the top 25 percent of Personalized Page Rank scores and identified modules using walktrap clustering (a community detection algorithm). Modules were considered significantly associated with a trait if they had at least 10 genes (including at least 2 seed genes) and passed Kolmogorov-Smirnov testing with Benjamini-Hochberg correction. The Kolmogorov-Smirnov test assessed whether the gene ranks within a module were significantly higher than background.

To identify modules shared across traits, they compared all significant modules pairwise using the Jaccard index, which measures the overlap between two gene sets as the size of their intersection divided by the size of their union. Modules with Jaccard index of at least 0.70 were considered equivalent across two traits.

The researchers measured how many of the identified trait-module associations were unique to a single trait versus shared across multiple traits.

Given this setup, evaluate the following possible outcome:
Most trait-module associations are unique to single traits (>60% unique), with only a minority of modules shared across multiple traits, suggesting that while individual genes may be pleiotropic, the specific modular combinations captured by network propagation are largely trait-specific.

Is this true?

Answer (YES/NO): NO